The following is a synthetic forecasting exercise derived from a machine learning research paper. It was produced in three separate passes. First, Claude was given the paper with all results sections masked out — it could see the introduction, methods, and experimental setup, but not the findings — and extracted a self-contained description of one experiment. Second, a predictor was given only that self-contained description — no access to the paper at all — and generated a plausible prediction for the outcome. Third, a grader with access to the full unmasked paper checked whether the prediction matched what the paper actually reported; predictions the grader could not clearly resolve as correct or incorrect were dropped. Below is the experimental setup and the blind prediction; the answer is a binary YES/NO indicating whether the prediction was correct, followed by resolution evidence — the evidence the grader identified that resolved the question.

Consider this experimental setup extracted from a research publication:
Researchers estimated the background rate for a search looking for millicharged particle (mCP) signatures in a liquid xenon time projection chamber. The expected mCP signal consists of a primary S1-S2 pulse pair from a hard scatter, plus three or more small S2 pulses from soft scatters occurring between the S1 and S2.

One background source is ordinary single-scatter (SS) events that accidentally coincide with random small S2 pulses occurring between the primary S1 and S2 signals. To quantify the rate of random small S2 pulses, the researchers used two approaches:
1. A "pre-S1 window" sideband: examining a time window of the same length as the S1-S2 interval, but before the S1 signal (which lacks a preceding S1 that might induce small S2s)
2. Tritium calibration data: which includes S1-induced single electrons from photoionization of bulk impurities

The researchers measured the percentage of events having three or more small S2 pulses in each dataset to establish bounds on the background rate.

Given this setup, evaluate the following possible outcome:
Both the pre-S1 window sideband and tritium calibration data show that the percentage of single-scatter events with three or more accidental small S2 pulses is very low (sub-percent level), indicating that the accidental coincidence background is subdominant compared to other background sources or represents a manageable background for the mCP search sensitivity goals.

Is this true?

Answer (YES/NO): YES